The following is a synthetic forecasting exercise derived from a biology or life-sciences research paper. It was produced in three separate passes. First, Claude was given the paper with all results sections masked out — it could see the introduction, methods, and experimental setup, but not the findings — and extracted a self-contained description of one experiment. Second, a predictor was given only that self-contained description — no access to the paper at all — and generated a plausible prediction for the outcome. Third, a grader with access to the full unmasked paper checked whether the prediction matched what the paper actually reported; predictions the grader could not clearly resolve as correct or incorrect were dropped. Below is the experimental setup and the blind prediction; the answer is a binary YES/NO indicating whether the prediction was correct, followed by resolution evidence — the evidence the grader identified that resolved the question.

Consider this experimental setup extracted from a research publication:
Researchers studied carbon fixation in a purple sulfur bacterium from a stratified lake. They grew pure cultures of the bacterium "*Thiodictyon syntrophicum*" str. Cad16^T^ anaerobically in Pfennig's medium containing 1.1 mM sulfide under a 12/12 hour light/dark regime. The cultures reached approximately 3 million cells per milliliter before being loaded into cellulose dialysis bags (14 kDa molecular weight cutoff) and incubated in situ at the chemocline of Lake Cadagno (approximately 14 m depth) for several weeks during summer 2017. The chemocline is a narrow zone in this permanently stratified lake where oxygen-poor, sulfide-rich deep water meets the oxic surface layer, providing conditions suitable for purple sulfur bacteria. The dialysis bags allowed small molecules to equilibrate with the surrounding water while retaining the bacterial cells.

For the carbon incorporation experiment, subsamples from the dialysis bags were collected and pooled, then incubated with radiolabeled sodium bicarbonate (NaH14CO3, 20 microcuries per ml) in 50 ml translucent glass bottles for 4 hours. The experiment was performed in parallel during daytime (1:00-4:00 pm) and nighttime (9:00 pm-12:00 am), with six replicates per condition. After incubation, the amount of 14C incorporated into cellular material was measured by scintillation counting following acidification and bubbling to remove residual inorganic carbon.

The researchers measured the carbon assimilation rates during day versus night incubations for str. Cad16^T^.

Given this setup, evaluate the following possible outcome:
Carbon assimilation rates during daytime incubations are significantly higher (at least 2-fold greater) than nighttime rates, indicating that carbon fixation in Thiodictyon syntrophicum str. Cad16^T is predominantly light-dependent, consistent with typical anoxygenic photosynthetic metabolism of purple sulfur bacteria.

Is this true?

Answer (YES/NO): NO